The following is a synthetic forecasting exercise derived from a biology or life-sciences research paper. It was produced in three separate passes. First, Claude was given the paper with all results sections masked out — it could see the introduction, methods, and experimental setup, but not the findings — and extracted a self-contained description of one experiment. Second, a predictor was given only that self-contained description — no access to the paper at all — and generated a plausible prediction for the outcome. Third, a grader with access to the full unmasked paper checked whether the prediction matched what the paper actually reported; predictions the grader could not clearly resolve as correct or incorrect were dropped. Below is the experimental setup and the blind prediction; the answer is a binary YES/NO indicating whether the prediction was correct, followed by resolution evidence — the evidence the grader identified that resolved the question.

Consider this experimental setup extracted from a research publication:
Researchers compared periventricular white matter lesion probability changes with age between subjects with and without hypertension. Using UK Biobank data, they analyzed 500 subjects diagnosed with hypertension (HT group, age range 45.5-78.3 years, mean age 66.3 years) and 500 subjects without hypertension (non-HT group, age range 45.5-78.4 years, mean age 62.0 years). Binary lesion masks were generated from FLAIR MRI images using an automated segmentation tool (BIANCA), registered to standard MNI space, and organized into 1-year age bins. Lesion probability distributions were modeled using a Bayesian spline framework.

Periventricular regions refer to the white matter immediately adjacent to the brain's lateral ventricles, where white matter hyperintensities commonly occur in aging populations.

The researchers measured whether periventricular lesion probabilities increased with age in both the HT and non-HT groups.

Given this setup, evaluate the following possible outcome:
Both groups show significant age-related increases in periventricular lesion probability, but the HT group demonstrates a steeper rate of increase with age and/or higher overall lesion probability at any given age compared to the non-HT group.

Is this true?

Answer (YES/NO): YES